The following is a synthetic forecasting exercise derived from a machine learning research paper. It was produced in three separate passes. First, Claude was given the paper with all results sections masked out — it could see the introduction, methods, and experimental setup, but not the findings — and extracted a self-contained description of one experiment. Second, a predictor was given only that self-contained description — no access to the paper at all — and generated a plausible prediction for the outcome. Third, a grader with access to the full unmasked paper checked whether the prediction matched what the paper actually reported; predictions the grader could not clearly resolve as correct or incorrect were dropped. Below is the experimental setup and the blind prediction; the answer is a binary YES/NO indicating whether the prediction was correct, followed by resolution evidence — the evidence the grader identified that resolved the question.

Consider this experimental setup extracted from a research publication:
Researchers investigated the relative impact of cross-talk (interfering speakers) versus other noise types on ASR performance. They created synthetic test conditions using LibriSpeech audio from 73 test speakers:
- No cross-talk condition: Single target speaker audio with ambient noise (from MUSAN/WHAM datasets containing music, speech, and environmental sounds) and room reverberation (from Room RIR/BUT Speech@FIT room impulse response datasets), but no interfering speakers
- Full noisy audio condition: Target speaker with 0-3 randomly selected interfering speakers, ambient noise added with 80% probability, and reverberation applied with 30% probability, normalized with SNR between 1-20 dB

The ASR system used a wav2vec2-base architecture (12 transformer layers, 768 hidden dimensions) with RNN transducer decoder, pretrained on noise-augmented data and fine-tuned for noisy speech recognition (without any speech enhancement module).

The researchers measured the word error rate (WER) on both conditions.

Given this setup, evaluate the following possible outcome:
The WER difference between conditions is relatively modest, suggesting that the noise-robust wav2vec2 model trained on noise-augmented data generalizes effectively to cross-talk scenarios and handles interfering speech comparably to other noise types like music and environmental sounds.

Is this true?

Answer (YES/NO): NO